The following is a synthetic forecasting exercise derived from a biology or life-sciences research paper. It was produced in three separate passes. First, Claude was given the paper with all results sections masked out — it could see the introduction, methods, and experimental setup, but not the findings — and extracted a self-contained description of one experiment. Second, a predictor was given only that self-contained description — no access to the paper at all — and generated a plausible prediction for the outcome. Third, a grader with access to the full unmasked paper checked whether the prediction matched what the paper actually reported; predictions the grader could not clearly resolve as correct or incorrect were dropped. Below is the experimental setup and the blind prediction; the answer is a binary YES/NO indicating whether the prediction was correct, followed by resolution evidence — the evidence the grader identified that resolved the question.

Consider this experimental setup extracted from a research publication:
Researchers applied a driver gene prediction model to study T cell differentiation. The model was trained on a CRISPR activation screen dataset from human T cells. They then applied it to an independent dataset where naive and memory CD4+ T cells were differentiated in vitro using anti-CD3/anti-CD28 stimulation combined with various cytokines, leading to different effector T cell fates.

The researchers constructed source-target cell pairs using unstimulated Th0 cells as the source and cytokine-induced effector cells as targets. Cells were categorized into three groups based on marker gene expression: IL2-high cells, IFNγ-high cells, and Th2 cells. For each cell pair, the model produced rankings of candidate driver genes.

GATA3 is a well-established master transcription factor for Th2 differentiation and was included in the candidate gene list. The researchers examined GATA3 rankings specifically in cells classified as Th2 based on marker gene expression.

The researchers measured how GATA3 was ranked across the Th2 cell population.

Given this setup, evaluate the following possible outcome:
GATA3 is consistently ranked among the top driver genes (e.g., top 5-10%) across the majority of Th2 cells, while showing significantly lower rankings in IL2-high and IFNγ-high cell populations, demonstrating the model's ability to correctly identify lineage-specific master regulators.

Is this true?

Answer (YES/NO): NO